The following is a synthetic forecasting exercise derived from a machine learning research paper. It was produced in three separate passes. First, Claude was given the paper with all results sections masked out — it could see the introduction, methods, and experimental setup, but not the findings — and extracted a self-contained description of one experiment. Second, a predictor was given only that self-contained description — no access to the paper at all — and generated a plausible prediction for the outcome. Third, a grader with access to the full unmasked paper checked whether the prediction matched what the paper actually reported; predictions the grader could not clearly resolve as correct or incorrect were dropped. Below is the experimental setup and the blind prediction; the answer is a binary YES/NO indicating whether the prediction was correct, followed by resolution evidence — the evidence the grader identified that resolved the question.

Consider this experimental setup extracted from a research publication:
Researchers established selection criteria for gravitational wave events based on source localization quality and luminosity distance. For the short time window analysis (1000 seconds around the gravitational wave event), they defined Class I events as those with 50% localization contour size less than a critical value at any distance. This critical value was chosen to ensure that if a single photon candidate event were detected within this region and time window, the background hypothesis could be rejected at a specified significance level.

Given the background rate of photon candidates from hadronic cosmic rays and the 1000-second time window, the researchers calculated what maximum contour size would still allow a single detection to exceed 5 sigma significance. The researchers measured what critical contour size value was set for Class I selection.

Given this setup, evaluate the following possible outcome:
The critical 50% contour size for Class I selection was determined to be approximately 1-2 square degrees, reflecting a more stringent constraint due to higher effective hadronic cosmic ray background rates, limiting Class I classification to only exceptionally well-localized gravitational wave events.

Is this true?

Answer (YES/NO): NO